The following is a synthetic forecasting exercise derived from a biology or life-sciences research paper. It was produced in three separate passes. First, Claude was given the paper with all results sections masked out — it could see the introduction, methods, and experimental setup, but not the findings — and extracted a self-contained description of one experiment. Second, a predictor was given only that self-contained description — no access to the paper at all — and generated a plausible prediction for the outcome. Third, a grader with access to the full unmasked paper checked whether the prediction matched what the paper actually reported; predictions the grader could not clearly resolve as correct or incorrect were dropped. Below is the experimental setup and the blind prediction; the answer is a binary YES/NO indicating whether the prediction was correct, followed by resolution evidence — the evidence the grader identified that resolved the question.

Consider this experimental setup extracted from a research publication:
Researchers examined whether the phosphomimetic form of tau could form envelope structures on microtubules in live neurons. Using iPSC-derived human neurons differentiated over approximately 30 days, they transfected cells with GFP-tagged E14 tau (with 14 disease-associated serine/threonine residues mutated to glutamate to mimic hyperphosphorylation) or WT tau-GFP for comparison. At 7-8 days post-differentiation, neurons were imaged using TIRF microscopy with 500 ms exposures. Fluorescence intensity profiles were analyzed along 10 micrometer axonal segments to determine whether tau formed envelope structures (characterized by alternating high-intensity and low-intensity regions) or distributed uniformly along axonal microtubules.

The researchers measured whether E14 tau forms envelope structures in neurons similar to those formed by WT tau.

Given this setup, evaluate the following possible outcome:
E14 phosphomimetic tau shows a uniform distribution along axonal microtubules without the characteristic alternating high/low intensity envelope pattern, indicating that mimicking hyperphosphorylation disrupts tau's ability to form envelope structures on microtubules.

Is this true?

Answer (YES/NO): YES